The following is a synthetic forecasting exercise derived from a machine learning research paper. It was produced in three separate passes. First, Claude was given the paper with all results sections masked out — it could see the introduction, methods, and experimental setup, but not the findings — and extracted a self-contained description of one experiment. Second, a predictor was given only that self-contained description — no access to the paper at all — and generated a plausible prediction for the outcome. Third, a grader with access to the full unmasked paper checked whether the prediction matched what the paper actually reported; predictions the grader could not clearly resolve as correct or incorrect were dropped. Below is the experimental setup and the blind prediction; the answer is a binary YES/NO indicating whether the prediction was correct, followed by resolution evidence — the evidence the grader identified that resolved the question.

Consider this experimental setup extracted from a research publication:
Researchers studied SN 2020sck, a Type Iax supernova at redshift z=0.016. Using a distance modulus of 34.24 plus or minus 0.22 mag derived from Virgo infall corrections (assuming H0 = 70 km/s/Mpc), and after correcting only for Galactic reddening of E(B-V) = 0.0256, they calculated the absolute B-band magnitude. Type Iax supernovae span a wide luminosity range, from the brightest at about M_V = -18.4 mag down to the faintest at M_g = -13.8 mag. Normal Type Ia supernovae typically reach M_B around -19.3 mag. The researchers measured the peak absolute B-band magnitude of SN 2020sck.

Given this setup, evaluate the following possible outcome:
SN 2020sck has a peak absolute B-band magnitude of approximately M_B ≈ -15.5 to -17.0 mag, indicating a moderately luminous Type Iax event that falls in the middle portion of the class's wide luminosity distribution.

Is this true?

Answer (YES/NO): NO